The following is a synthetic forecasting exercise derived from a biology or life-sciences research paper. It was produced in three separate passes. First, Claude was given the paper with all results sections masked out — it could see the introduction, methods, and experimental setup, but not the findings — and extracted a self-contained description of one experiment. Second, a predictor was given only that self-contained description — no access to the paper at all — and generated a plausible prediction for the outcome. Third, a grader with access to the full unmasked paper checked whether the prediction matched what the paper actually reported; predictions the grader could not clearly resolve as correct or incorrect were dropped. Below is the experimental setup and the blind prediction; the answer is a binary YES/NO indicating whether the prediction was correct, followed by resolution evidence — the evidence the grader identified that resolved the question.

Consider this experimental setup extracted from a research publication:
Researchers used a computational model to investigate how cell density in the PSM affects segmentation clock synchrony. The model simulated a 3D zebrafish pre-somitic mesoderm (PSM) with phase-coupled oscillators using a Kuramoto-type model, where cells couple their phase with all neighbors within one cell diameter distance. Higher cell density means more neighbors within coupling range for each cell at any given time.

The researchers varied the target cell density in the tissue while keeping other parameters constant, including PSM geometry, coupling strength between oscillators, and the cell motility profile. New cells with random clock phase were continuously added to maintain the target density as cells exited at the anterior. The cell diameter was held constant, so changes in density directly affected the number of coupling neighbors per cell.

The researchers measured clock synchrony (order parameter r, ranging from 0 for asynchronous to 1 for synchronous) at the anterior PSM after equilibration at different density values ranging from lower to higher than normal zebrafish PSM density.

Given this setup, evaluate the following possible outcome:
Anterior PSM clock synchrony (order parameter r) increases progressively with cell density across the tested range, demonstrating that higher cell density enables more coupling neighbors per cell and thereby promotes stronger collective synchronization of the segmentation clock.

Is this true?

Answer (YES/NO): YES